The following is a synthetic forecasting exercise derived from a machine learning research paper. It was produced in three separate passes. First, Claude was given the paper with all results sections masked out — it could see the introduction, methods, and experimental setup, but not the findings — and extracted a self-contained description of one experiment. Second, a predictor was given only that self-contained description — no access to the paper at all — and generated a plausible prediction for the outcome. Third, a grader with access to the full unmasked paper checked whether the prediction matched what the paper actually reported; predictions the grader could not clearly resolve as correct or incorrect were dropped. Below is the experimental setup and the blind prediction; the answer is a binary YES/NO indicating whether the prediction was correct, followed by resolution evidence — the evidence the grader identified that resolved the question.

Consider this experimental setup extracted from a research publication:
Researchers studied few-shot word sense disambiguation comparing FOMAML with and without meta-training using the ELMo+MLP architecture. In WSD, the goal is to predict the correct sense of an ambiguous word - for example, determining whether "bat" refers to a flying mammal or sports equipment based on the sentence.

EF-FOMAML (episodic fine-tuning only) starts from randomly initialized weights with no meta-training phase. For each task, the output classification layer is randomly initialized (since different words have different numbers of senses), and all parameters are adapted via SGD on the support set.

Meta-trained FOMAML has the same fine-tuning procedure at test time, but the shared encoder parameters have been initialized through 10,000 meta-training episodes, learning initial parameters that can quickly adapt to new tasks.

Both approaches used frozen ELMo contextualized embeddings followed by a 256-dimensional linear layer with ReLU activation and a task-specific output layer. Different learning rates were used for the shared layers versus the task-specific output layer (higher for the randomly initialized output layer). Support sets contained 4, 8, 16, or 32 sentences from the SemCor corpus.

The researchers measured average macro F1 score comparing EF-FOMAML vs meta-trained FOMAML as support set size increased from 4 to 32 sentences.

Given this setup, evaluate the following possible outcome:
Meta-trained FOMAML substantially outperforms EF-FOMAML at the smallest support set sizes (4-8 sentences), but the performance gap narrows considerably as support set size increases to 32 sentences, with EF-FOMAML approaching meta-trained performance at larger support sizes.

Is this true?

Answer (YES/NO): NO